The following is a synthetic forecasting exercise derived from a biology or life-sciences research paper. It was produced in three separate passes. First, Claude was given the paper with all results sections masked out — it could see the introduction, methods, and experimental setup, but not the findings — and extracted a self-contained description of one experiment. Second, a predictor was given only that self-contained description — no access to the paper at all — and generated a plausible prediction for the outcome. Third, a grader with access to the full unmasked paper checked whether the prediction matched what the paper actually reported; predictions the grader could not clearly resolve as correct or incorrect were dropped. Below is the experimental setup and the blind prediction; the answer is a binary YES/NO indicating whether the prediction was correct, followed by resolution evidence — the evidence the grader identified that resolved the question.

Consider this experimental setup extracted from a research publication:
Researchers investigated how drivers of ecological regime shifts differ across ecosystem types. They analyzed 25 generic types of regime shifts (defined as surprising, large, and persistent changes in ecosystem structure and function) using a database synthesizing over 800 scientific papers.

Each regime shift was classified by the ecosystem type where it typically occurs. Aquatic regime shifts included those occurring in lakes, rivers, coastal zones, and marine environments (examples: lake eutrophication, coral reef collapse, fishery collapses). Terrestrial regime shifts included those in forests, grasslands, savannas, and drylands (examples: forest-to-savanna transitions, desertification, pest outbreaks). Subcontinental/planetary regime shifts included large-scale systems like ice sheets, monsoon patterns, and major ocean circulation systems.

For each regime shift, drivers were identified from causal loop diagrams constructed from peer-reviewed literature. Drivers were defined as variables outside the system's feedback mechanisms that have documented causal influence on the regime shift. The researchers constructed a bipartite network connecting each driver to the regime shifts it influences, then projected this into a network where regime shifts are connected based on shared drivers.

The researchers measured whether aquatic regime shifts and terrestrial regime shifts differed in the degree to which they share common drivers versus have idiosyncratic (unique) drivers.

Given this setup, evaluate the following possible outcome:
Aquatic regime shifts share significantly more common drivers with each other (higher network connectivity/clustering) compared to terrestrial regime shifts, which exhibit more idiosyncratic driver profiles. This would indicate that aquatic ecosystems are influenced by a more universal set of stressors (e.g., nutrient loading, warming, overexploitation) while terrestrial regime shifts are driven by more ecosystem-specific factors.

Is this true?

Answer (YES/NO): YES